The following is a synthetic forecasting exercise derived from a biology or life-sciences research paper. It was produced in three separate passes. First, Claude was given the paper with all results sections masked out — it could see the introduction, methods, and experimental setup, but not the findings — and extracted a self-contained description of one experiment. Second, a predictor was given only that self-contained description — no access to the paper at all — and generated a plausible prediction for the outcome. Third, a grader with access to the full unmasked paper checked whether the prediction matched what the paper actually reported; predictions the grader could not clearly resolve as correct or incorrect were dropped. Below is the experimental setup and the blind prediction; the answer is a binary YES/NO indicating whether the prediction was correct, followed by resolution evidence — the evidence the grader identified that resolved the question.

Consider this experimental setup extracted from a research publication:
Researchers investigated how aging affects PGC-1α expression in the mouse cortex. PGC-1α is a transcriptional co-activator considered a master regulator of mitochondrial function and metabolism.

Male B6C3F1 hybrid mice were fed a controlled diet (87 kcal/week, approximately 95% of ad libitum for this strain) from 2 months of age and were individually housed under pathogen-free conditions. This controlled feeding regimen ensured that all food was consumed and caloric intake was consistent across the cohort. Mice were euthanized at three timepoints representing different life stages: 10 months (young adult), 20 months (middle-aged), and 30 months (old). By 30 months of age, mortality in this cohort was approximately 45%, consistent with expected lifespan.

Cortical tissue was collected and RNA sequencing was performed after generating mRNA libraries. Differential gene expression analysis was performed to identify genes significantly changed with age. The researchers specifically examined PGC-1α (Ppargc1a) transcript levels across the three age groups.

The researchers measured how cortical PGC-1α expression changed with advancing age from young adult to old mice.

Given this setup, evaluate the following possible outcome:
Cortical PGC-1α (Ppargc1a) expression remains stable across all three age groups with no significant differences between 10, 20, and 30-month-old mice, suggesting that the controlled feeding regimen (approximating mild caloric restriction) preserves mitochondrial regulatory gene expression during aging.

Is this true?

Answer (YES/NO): NO